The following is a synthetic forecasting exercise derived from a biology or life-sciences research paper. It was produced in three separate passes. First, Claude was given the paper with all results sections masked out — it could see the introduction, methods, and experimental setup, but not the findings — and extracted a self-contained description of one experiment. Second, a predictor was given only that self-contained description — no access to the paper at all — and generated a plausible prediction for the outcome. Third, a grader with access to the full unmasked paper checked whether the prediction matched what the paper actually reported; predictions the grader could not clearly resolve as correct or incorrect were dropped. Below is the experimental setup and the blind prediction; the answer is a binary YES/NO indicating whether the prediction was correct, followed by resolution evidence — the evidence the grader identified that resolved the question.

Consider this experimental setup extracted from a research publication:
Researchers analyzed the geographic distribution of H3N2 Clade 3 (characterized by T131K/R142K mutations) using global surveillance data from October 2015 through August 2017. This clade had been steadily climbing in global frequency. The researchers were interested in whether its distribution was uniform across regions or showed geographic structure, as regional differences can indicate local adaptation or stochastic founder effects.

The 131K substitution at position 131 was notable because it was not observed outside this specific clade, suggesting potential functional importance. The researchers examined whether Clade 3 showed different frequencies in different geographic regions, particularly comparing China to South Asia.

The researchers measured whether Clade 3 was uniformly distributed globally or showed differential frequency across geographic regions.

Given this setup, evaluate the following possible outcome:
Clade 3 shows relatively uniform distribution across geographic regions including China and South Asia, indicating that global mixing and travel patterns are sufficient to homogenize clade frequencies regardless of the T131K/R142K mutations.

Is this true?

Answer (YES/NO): NO